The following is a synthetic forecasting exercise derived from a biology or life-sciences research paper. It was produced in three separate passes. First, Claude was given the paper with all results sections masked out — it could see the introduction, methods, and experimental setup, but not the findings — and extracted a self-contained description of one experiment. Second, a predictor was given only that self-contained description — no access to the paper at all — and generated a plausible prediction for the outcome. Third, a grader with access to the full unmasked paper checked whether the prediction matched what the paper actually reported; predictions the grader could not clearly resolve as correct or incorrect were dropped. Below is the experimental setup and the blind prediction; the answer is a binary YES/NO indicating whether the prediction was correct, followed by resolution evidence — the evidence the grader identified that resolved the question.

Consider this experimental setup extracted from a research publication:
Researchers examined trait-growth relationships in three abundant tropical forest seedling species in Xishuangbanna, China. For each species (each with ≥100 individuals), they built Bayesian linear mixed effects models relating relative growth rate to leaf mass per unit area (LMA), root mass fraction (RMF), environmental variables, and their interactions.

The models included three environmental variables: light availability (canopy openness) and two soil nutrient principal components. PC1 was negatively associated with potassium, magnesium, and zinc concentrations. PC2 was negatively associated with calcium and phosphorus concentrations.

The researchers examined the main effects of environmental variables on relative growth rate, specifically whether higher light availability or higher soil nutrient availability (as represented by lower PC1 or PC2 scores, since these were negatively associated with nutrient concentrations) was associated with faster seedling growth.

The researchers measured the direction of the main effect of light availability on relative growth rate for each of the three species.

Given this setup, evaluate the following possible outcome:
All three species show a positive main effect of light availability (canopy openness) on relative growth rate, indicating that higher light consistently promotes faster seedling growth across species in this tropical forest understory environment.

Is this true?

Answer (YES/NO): YES